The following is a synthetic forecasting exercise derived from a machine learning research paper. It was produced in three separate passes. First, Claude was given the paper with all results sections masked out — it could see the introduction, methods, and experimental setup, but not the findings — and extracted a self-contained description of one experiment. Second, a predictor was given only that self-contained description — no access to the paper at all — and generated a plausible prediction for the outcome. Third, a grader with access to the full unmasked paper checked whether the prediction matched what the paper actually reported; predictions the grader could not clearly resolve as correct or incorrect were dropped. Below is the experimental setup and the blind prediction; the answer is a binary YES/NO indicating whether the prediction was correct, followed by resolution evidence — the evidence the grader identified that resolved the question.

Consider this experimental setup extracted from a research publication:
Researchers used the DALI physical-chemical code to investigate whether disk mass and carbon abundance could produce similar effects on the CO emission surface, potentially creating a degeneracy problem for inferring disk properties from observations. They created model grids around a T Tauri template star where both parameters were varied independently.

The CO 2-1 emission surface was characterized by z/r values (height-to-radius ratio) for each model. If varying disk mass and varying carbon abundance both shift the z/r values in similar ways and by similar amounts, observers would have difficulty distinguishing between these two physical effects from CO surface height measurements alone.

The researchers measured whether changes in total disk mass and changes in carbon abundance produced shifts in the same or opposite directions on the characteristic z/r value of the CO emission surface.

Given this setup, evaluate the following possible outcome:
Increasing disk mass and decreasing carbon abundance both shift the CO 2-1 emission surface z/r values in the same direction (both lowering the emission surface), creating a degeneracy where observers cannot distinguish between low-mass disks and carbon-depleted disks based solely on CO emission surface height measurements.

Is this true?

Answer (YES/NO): NO